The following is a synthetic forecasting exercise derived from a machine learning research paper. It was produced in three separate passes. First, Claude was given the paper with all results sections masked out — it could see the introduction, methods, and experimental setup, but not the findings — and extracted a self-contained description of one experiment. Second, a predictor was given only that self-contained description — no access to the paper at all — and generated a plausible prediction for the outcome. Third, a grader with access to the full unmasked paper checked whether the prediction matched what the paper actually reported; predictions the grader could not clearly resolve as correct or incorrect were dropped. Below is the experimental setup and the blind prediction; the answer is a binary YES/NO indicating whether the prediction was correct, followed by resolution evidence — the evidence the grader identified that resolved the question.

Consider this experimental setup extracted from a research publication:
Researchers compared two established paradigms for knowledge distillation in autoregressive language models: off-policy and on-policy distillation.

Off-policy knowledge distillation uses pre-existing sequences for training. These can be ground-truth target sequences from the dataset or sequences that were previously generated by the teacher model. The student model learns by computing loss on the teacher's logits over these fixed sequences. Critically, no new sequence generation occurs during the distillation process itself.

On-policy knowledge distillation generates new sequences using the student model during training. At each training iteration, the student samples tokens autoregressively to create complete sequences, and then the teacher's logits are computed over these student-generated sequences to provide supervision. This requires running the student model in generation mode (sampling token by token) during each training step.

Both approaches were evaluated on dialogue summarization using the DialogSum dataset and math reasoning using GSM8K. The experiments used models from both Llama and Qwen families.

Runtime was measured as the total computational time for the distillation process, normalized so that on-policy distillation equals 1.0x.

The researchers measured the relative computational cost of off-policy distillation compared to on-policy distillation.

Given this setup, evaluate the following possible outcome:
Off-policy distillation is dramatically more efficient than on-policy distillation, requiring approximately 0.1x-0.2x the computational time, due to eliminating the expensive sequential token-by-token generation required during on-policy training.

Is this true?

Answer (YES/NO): NO